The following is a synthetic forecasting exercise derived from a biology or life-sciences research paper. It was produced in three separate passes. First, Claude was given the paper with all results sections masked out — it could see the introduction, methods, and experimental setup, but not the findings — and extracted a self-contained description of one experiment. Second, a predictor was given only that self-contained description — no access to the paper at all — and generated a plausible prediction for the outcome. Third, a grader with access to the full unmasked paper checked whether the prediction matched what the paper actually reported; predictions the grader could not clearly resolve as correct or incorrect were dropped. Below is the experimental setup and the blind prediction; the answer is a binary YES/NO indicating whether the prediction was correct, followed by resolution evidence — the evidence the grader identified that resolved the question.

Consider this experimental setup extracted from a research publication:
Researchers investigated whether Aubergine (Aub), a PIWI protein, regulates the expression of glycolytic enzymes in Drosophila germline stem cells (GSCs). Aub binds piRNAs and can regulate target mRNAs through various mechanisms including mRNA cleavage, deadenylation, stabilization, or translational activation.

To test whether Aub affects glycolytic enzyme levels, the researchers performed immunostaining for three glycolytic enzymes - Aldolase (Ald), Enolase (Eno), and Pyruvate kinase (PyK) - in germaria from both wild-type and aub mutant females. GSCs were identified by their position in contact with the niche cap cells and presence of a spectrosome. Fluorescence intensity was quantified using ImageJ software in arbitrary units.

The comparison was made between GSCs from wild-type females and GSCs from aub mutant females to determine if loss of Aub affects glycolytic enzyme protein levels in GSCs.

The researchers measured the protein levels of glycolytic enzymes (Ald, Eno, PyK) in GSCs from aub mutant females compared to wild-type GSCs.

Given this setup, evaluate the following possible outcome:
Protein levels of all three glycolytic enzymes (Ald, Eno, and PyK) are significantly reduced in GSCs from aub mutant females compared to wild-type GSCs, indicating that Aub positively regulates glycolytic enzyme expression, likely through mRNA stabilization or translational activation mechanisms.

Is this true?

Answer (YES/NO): NO